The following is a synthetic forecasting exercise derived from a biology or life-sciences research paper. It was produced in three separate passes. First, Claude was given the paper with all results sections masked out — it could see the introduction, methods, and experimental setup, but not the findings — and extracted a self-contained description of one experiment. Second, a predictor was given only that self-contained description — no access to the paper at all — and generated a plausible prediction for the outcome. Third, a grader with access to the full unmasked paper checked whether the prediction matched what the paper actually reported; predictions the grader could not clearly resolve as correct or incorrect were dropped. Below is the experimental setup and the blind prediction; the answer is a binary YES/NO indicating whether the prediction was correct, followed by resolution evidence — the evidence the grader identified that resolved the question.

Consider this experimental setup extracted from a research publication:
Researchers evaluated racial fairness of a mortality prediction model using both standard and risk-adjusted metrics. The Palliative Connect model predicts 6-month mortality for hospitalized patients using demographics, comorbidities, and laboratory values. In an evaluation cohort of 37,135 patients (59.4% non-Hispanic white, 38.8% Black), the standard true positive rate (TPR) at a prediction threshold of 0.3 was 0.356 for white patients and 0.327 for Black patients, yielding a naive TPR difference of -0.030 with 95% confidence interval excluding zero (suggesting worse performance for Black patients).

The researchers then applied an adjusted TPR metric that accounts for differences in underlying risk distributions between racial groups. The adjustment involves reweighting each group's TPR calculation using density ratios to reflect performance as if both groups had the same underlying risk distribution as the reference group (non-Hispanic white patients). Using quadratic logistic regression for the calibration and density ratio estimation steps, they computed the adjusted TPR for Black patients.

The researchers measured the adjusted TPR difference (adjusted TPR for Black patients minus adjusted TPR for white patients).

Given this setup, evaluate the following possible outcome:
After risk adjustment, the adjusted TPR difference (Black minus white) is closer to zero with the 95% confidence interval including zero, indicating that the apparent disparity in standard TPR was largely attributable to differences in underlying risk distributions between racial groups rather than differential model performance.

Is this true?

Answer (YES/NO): YES